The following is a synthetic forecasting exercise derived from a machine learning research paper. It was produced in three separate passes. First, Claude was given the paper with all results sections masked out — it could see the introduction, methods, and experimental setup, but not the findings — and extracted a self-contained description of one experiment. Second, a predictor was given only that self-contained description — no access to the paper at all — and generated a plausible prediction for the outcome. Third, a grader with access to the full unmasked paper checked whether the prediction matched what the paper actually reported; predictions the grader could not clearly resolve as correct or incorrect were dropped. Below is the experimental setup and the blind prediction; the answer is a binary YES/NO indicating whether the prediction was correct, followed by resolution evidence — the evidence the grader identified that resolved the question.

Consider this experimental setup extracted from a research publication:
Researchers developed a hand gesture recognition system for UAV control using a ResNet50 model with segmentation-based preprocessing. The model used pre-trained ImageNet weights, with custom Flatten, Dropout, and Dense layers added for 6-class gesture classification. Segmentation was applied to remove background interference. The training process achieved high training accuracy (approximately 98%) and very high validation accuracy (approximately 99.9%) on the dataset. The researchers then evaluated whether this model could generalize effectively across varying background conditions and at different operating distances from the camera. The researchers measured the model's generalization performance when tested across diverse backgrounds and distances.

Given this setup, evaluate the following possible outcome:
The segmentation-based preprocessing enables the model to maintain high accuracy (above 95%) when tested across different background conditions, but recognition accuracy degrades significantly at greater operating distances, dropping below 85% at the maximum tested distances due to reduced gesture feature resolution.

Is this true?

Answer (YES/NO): NO